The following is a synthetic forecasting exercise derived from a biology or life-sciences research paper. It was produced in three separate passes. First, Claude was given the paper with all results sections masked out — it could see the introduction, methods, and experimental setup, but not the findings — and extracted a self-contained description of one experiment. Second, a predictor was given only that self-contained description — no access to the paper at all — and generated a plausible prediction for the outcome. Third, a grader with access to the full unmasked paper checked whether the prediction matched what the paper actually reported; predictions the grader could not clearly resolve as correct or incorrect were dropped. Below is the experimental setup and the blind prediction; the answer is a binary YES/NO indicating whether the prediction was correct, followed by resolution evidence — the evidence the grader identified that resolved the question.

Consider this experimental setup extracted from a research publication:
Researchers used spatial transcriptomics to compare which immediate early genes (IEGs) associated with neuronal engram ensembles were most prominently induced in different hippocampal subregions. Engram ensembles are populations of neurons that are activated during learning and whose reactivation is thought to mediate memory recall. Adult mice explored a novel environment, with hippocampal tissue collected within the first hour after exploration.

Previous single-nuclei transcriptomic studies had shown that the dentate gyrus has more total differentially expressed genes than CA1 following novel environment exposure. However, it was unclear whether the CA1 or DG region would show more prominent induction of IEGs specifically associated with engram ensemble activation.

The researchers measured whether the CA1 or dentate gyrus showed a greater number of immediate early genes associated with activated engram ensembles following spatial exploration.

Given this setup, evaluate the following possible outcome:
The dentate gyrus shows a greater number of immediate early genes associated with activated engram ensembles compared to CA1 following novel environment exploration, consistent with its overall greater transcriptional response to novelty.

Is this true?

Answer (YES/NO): NO